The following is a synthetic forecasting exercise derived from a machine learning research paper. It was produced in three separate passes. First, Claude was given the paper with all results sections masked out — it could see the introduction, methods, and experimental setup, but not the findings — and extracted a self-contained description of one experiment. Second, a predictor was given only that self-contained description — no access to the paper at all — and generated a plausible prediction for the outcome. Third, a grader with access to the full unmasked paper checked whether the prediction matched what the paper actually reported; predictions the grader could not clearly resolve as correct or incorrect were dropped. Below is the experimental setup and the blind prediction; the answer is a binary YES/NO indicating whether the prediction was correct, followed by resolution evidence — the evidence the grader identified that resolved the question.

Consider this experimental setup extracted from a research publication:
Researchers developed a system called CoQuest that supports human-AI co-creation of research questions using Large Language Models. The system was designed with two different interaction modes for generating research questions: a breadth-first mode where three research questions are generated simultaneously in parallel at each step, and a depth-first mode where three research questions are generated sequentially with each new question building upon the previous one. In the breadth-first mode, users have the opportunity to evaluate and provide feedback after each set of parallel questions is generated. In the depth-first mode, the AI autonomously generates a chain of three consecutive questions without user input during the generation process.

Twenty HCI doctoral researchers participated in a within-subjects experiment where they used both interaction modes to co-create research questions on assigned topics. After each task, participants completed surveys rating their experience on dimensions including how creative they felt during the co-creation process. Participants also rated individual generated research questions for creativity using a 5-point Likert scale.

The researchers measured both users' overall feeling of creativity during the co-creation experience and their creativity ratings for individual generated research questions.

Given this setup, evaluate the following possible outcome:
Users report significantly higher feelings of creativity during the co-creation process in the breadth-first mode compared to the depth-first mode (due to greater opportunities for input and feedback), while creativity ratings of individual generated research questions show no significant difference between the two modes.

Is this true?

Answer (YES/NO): NO